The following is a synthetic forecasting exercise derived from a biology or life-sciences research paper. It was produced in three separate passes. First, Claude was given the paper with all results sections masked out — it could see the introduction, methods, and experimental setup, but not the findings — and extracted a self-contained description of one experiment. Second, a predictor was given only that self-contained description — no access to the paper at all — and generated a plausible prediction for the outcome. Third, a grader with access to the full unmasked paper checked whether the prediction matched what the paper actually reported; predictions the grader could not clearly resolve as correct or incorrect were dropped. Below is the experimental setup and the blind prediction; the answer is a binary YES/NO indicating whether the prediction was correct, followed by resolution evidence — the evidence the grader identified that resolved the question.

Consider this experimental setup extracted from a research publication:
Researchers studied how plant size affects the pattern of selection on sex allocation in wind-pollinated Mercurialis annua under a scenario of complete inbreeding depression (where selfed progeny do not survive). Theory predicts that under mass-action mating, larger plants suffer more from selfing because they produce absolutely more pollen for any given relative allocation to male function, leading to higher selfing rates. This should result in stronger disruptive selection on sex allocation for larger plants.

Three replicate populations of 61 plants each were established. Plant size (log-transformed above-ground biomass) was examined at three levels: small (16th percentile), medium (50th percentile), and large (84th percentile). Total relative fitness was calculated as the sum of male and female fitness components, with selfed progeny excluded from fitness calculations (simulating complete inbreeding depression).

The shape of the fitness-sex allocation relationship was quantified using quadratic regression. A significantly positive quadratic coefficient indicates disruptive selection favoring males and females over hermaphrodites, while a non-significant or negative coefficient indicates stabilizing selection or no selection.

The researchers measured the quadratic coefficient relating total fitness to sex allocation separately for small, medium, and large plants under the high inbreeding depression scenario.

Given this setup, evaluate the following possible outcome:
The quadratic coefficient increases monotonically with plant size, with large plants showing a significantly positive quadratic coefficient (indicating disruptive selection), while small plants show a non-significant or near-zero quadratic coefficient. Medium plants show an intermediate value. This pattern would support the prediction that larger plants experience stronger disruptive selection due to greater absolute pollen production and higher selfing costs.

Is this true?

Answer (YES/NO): YES